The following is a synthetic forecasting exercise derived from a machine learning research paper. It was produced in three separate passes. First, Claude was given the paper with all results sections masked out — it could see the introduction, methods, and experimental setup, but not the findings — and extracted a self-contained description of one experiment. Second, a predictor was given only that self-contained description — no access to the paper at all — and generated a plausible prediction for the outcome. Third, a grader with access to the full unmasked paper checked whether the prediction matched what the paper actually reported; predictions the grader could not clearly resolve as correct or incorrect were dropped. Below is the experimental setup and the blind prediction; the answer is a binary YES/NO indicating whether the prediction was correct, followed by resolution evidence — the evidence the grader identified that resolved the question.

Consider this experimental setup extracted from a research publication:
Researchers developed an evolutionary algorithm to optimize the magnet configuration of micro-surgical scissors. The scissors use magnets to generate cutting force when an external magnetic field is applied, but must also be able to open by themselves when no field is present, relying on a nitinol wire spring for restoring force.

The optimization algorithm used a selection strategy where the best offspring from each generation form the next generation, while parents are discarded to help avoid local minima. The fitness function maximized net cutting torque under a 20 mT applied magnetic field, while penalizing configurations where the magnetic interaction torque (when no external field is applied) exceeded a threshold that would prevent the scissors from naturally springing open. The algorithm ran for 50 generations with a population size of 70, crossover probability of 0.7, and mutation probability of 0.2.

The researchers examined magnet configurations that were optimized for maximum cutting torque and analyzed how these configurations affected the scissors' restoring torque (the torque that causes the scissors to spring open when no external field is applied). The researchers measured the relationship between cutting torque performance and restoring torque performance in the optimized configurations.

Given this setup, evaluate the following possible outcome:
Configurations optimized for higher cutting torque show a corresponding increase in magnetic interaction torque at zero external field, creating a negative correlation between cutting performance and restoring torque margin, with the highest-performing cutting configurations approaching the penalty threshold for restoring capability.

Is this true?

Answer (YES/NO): YES